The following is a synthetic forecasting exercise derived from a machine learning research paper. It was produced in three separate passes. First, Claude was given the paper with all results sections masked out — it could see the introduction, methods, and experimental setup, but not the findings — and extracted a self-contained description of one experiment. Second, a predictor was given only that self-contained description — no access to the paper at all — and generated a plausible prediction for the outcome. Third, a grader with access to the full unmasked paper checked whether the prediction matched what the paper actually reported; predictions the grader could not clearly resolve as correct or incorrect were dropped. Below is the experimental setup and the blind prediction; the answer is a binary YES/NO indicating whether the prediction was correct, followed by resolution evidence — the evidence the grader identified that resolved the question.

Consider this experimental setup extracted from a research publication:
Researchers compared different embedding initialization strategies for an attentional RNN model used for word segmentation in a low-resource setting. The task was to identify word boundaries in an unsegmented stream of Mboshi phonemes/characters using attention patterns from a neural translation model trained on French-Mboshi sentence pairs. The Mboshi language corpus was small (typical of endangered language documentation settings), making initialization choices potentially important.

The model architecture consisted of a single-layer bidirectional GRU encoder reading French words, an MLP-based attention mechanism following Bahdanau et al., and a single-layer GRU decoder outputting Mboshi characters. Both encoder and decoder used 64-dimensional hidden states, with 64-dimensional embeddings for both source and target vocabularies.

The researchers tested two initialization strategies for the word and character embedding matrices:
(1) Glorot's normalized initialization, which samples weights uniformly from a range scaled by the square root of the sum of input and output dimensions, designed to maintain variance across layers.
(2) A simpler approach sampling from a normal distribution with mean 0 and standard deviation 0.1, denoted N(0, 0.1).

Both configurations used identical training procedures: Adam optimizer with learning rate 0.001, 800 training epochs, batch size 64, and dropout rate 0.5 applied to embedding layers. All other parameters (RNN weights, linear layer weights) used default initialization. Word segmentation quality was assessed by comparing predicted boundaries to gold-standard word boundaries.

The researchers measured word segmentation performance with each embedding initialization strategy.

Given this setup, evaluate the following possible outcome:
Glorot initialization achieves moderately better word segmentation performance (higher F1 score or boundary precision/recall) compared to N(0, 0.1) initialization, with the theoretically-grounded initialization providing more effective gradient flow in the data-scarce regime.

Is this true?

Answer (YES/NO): NO